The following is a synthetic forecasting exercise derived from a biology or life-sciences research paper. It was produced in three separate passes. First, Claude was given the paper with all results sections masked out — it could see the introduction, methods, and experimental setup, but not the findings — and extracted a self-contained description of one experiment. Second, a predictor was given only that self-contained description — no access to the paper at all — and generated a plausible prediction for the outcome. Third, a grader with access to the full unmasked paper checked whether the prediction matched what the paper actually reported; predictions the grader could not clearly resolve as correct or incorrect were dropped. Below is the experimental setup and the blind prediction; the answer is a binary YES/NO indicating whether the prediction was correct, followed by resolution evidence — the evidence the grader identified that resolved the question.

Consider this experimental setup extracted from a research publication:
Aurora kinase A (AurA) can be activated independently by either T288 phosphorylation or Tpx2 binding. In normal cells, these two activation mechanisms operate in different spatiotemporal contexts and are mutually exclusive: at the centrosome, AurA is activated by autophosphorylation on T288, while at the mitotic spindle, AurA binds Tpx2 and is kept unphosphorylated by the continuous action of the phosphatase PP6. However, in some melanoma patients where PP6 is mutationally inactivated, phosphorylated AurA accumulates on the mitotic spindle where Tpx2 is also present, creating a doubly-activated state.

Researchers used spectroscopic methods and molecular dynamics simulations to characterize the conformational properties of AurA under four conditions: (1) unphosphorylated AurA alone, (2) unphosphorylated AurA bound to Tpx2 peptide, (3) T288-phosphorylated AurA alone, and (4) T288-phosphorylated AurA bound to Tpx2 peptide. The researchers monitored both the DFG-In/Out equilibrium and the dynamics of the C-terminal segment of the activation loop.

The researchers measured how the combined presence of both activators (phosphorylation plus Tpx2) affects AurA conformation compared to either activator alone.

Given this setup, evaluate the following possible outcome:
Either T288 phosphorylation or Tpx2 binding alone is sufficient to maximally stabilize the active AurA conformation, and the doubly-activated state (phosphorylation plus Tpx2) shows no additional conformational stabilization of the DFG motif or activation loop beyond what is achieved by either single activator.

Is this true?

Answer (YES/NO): NO